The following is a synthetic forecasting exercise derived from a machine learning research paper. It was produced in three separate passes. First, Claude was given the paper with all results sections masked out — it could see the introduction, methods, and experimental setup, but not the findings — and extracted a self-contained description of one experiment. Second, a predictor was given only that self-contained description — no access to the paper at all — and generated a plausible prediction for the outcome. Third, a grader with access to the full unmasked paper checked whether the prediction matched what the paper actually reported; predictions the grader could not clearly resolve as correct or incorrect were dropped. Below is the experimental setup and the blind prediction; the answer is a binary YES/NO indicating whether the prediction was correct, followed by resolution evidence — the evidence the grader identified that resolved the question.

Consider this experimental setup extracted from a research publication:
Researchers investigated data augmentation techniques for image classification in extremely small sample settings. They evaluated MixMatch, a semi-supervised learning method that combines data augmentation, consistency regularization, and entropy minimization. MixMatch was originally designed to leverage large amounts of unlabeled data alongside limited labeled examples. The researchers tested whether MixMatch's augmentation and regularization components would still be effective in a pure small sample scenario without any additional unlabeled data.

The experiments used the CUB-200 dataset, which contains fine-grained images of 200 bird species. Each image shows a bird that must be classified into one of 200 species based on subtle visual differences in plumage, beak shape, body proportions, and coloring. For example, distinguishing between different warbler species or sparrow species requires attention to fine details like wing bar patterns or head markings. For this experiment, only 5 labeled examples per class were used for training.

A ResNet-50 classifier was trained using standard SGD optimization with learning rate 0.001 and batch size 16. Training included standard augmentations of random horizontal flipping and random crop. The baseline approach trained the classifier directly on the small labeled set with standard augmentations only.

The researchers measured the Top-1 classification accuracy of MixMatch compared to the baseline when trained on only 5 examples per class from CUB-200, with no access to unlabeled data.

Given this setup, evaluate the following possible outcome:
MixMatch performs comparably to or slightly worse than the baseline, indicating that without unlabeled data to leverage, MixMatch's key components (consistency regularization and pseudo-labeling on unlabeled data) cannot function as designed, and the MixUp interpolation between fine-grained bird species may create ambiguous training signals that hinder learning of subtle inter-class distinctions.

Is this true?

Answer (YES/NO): NO